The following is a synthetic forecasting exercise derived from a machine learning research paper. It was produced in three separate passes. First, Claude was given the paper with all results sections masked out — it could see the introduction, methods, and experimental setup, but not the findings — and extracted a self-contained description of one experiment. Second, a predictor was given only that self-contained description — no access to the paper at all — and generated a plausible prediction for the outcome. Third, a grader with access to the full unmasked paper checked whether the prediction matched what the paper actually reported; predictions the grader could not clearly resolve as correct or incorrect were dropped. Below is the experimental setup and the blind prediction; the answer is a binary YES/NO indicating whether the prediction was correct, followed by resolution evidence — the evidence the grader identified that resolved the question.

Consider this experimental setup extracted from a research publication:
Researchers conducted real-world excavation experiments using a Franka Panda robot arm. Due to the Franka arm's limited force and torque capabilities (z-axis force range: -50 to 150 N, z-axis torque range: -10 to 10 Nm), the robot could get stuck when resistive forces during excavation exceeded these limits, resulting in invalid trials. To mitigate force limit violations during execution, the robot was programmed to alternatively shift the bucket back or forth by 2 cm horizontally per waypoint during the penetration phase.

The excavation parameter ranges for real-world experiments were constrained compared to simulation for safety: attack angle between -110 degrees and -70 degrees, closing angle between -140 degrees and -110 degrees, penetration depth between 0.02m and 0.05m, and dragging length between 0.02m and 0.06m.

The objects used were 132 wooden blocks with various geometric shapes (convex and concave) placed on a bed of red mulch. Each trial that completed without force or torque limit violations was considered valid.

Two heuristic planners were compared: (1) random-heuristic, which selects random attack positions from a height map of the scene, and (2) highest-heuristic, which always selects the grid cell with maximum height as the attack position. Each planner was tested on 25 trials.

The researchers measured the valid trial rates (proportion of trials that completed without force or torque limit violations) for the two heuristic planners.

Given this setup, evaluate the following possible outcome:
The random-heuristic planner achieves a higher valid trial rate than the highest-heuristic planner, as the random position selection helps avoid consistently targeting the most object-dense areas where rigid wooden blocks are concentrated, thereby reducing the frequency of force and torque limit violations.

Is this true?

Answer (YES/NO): NO